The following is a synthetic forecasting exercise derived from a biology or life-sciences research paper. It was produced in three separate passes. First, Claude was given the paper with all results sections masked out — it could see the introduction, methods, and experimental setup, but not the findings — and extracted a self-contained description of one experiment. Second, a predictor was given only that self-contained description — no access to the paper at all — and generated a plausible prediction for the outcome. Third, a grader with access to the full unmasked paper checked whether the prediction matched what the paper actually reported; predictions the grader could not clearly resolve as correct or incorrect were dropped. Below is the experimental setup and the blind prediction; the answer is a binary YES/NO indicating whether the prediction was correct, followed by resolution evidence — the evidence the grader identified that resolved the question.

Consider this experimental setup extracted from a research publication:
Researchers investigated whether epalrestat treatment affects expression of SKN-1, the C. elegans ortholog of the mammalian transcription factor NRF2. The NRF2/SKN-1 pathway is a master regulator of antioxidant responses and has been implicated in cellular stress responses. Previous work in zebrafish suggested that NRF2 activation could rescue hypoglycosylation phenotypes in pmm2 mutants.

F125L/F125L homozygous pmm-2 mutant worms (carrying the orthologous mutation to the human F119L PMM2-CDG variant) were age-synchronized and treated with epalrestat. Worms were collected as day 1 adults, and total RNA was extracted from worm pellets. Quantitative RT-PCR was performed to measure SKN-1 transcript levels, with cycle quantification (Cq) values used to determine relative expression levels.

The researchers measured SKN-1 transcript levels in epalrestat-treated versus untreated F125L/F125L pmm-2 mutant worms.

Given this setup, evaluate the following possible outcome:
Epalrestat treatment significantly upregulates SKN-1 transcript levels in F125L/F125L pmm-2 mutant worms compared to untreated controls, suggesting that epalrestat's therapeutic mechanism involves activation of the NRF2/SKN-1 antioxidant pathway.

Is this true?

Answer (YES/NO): NO